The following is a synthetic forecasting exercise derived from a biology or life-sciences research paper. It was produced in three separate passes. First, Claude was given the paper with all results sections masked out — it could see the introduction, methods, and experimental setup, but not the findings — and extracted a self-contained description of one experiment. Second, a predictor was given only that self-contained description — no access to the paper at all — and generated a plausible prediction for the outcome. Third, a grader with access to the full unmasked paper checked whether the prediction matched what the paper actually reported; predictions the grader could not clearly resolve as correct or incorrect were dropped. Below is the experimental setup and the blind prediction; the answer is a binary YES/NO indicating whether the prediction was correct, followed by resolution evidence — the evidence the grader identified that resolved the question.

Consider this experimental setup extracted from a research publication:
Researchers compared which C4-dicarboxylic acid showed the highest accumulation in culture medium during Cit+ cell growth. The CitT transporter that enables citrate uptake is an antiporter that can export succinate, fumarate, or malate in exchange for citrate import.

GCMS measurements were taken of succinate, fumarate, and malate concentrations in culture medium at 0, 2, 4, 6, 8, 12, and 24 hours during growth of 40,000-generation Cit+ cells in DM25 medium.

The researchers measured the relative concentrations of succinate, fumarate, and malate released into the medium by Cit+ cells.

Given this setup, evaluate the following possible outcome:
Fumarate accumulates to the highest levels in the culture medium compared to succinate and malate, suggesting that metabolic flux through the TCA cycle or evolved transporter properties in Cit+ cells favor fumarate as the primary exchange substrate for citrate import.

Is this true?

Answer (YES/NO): NO